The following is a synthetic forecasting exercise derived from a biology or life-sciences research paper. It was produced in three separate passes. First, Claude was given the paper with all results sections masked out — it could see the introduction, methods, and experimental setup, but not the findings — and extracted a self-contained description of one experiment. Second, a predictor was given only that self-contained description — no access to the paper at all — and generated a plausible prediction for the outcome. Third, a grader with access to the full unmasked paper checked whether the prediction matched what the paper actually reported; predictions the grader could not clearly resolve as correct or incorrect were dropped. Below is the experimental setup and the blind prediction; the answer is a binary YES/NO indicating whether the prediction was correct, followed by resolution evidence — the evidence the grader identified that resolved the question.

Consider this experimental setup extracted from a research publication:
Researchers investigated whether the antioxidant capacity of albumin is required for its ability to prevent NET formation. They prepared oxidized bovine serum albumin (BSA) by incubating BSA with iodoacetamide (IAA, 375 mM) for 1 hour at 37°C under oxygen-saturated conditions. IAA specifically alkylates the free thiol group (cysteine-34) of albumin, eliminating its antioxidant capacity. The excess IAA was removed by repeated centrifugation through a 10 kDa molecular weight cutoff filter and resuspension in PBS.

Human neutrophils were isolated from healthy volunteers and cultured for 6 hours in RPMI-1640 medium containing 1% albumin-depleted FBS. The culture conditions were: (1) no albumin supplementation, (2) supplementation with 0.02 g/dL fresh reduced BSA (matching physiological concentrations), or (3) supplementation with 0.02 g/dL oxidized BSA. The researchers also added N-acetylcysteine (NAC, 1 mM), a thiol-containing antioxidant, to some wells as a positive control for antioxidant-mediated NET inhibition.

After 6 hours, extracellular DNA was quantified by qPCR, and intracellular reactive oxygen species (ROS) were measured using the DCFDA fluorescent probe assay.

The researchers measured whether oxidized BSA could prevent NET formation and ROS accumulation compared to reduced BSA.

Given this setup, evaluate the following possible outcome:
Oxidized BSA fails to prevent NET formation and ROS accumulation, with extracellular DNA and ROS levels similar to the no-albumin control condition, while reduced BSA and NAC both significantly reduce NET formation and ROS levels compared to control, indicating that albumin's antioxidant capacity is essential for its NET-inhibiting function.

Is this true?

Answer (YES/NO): YES